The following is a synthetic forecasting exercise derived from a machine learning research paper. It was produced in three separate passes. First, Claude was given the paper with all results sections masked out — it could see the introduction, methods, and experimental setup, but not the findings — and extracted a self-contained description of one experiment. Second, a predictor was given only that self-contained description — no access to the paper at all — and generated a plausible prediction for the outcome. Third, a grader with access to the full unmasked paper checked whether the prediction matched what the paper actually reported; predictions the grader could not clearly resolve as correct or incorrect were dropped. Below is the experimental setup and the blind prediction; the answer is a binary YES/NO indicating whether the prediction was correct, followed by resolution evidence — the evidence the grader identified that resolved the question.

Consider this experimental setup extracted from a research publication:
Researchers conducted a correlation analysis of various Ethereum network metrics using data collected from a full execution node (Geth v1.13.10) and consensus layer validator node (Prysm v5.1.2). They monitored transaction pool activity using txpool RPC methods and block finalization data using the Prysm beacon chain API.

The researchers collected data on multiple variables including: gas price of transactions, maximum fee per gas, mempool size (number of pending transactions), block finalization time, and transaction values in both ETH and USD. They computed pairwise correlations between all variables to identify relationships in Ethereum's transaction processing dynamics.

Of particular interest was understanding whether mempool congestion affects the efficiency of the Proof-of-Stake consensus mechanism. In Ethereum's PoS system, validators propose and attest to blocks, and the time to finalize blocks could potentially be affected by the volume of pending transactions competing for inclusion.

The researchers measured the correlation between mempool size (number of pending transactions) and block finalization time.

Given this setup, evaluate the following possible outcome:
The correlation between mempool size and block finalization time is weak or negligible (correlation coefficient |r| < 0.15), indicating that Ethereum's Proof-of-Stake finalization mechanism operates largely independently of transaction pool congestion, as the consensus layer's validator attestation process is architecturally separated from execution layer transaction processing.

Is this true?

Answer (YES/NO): NO